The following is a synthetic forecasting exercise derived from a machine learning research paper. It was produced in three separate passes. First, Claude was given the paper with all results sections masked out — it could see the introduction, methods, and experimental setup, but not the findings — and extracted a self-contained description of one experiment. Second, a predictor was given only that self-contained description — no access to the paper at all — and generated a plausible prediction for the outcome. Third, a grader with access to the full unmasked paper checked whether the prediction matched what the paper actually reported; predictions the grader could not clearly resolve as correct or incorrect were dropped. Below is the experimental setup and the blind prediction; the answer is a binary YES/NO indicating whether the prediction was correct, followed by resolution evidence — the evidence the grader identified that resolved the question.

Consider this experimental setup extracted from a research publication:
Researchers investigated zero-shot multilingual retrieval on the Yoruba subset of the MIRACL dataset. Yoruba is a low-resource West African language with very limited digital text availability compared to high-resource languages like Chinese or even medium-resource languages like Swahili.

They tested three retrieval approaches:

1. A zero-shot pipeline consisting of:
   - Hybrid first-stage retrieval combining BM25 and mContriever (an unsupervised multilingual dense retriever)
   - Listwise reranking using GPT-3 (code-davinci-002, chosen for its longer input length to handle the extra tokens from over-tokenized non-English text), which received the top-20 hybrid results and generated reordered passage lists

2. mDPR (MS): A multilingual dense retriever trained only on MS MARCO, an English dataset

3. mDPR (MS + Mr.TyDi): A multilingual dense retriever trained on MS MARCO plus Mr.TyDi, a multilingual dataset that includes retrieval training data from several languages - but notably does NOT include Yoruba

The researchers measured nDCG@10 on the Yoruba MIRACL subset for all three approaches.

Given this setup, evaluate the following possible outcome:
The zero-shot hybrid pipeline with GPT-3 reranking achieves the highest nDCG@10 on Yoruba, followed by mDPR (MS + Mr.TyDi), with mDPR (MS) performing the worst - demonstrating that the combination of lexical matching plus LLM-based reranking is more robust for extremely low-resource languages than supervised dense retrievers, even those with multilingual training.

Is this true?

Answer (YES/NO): NO